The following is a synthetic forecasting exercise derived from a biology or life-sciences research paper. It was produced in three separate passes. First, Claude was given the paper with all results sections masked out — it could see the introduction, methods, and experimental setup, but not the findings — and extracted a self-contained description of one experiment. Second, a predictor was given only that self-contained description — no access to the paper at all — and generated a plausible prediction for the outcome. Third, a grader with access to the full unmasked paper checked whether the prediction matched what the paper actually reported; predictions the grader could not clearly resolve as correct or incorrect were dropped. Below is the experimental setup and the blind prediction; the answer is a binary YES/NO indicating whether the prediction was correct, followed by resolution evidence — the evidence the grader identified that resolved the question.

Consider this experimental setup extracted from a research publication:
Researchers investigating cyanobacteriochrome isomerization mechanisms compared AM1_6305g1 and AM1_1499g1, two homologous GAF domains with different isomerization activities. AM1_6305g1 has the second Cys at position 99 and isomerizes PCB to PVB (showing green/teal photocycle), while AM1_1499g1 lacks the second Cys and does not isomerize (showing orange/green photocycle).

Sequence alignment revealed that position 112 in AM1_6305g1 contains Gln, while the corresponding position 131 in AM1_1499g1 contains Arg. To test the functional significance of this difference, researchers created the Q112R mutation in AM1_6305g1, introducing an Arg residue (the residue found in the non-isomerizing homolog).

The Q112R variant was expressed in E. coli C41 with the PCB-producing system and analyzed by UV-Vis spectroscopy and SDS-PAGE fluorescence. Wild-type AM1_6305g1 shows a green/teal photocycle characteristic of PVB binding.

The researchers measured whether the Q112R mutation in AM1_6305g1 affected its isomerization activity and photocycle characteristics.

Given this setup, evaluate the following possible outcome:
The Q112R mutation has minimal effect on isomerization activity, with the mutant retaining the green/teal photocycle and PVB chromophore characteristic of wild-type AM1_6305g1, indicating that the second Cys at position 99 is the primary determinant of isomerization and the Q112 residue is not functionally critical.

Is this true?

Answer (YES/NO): YES